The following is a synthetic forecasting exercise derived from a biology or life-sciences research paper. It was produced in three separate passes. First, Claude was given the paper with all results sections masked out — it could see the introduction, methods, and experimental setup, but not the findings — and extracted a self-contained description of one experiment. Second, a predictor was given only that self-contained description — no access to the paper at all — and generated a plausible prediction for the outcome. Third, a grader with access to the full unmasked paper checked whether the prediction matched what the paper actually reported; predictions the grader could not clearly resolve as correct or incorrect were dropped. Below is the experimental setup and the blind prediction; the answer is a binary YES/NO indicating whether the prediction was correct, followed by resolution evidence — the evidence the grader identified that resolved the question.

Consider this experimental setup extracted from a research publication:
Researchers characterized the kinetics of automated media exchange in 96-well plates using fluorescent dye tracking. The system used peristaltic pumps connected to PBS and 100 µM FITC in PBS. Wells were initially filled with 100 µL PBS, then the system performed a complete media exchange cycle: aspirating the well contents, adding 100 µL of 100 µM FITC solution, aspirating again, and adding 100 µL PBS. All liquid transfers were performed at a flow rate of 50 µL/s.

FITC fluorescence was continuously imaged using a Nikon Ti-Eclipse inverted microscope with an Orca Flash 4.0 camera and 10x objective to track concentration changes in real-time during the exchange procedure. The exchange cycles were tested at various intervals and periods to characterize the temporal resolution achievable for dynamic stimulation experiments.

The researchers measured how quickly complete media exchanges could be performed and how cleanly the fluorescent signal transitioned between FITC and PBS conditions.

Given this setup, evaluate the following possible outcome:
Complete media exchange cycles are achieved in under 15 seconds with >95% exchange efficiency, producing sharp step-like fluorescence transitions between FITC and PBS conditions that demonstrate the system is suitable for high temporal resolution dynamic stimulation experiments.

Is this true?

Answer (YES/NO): NO